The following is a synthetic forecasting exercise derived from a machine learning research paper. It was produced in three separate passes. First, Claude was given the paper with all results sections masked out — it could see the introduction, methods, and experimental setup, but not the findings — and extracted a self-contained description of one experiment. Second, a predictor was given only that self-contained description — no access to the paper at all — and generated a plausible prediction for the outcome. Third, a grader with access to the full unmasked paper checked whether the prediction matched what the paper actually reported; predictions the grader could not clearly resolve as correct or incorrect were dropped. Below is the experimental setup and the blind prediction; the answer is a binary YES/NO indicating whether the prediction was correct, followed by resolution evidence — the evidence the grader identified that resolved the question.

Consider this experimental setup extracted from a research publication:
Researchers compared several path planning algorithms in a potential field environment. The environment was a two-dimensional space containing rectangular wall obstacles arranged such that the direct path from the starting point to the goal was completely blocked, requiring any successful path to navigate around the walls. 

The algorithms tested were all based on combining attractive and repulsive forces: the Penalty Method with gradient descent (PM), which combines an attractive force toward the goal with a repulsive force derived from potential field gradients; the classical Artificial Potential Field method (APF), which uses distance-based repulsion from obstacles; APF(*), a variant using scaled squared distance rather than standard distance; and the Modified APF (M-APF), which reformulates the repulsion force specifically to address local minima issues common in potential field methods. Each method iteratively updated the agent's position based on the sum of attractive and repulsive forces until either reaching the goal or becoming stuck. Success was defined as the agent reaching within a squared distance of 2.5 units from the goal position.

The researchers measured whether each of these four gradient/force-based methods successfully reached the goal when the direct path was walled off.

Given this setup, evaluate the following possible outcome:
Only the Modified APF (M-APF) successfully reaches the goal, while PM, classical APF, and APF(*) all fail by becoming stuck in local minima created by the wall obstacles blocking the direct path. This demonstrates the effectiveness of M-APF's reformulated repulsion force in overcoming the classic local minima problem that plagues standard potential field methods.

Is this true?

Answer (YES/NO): NO